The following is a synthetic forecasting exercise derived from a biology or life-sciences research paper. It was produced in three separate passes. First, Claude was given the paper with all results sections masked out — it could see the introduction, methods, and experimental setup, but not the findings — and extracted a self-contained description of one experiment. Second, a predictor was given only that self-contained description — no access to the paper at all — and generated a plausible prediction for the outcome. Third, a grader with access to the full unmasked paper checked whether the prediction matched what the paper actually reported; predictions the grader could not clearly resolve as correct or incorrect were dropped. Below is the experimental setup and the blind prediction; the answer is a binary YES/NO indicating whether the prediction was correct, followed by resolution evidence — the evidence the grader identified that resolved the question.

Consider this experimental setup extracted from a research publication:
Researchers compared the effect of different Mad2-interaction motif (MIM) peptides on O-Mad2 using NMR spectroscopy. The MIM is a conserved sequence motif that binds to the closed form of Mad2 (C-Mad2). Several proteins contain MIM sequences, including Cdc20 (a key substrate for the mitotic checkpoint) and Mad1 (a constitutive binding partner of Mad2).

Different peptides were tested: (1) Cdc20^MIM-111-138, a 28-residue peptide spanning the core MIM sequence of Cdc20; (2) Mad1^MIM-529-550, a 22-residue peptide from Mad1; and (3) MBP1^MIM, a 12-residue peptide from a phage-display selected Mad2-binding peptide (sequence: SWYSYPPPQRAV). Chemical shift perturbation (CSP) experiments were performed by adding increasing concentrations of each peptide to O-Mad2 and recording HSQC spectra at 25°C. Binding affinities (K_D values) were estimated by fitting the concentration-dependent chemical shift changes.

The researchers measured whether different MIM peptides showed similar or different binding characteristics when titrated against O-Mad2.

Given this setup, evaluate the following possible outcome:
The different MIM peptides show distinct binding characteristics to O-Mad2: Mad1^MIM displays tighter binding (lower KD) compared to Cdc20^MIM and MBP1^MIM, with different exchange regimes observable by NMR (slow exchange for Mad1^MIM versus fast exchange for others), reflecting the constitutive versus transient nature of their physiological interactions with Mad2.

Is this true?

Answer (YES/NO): NO